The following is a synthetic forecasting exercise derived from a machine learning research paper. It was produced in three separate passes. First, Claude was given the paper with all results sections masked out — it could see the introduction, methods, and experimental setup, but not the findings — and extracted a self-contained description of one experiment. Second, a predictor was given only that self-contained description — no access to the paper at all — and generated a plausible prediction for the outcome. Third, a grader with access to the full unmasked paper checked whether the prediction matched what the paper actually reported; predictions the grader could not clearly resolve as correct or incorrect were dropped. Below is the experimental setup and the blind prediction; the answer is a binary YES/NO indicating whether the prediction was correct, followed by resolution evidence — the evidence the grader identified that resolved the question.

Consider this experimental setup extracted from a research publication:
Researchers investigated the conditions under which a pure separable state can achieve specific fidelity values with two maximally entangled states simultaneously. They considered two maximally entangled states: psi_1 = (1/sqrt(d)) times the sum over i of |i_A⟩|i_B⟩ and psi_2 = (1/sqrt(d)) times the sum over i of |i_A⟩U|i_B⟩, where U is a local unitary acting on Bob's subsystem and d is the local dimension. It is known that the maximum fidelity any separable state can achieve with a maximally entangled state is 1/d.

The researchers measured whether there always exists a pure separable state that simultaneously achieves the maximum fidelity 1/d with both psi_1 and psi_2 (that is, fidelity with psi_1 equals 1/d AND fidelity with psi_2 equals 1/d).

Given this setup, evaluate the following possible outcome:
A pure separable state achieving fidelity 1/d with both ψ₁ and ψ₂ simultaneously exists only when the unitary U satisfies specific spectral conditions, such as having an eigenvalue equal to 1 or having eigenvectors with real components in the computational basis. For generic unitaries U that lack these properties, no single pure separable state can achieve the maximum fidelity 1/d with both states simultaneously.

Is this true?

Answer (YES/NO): NO